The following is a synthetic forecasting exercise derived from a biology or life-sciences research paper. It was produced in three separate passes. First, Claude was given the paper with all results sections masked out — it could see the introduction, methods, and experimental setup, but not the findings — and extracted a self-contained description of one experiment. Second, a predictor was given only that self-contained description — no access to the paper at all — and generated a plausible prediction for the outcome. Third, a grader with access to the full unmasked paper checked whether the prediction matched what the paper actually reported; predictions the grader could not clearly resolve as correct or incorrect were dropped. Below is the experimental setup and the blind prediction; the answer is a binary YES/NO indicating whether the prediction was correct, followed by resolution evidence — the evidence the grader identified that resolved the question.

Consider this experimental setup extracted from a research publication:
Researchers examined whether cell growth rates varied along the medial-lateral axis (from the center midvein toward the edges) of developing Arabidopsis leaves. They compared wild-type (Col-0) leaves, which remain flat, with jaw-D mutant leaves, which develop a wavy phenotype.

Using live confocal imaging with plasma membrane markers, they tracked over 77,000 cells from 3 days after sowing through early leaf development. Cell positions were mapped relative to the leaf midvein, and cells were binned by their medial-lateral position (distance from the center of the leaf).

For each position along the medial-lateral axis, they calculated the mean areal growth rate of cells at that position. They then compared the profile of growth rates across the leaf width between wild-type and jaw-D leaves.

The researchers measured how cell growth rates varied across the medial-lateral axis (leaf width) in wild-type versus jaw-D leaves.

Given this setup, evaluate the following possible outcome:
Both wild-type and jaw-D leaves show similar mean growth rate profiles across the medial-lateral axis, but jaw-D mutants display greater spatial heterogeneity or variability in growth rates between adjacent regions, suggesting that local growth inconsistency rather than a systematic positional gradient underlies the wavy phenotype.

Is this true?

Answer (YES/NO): NO